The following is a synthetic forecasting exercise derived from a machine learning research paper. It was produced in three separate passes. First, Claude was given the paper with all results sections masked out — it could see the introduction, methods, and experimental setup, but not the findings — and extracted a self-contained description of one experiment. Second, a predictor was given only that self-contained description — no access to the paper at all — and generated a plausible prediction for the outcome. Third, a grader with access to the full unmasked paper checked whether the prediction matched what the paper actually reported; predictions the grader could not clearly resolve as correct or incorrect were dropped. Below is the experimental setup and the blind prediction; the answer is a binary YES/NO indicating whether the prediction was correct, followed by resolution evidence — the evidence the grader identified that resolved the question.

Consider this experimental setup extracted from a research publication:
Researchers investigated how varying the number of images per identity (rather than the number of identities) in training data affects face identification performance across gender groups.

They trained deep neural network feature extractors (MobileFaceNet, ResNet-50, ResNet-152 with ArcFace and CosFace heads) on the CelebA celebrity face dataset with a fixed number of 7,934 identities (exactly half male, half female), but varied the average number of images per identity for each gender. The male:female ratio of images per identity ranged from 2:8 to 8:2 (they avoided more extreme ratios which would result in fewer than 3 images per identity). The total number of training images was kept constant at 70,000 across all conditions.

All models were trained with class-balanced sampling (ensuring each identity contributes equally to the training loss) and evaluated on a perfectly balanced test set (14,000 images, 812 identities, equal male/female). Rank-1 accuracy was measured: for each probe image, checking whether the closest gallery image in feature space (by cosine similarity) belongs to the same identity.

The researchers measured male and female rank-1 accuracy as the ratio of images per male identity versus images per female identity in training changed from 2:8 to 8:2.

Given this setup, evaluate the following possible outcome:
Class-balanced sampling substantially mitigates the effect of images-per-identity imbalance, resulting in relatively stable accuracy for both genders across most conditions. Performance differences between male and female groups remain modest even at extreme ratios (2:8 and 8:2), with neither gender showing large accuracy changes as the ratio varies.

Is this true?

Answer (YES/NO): NO